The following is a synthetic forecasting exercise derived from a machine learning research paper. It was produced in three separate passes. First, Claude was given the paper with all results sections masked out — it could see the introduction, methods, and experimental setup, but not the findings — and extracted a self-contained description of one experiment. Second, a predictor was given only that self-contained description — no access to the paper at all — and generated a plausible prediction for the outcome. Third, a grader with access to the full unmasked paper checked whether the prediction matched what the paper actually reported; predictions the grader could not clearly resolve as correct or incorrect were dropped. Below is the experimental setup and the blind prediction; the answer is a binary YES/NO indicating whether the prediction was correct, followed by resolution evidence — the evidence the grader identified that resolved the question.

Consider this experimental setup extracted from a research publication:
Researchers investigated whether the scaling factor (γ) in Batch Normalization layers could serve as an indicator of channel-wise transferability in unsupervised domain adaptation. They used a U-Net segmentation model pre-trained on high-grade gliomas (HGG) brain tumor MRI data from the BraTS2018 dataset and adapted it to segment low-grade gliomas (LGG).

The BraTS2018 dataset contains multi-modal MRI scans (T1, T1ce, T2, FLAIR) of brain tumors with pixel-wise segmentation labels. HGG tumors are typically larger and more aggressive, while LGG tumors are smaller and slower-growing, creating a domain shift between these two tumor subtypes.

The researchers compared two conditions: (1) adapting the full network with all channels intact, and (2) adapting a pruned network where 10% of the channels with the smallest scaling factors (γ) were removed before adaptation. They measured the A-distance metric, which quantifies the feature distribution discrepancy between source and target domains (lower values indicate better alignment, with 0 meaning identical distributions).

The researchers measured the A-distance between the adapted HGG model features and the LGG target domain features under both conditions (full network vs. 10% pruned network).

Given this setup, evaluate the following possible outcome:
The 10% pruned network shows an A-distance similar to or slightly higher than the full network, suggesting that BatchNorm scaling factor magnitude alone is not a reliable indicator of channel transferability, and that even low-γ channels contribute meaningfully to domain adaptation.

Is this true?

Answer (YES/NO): NO